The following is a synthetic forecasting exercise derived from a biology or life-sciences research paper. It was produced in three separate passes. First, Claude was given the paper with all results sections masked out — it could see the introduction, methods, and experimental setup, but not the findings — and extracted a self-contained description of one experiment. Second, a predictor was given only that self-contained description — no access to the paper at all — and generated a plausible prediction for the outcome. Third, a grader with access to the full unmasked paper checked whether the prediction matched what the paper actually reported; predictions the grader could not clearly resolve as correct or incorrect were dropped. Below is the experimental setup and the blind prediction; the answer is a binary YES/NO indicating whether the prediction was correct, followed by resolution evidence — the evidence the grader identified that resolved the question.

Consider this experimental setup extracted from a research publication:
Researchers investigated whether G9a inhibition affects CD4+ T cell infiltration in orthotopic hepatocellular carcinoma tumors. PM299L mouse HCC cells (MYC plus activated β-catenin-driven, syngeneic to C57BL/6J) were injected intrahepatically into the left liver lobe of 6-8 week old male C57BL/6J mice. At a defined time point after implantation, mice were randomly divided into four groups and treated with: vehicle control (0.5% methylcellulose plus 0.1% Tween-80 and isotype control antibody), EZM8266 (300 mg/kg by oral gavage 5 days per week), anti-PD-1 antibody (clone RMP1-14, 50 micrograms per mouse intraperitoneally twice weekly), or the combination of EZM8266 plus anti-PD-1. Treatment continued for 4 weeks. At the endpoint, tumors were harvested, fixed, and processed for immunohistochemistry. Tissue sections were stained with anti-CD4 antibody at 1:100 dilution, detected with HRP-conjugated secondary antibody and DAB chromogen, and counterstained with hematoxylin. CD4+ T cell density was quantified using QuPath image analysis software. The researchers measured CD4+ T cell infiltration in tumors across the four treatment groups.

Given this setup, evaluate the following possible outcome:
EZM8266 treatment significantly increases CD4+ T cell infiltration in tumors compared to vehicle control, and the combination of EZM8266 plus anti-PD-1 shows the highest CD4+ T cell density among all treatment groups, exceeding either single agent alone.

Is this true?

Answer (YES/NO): NO